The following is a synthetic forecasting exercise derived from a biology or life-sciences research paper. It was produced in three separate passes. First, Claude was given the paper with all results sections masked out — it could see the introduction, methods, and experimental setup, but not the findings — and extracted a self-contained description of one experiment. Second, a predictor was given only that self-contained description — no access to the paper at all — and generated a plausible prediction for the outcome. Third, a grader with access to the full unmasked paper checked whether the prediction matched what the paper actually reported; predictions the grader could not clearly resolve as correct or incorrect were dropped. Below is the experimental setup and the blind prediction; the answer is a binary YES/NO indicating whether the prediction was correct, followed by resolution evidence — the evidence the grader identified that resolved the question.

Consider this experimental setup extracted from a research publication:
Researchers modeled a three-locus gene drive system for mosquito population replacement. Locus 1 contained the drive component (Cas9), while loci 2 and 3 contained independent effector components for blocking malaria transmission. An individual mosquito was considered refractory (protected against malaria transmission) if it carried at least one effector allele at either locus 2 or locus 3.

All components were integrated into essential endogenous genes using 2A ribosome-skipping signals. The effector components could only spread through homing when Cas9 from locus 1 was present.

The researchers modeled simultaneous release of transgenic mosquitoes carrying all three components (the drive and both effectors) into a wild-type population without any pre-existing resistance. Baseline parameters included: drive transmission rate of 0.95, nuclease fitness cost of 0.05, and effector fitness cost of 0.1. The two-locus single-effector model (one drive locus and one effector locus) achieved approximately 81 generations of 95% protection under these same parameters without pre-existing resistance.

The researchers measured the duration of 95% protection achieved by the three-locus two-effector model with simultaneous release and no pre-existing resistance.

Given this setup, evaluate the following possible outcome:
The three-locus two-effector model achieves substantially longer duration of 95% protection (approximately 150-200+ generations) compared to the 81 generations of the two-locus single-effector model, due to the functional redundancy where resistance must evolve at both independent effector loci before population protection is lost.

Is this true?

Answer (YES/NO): NO